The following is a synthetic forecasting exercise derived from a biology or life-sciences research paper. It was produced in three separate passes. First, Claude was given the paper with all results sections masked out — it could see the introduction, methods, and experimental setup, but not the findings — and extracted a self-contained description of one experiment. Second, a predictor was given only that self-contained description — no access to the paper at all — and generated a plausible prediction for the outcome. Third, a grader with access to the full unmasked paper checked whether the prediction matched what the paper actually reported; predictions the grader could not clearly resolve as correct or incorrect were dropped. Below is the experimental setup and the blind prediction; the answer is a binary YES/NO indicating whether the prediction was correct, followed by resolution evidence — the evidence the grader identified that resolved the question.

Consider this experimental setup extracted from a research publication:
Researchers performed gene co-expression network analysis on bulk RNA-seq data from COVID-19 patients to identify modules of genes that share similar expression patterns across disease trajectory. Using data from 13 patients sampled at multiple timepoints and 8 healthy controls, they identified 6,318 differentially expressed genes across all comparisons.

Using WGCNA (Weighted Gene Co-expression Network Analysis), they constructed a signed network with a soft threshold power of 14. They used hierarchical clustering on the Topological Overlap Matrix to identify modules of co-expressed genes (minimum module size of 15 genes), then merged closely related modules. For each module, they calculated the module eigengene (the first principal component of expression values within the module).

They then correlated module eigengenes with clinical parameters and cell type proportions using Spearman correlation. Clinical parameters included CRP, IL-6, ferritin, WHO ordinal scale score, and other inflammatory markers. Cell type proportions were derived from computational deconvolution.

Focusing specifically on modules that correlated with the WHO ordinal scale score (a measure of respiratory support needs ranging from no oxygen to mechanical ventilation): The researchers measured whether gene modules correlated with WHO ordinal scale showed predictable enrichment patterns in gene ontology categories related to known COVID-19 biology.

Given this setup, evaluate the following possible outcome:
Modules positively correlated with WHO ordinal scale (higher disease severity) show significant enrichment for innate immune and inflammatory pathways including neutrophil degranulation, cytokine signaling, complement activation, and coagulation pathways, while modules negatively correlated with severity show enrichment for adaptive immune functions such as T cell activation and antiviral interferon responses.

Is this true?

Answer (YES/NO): NO